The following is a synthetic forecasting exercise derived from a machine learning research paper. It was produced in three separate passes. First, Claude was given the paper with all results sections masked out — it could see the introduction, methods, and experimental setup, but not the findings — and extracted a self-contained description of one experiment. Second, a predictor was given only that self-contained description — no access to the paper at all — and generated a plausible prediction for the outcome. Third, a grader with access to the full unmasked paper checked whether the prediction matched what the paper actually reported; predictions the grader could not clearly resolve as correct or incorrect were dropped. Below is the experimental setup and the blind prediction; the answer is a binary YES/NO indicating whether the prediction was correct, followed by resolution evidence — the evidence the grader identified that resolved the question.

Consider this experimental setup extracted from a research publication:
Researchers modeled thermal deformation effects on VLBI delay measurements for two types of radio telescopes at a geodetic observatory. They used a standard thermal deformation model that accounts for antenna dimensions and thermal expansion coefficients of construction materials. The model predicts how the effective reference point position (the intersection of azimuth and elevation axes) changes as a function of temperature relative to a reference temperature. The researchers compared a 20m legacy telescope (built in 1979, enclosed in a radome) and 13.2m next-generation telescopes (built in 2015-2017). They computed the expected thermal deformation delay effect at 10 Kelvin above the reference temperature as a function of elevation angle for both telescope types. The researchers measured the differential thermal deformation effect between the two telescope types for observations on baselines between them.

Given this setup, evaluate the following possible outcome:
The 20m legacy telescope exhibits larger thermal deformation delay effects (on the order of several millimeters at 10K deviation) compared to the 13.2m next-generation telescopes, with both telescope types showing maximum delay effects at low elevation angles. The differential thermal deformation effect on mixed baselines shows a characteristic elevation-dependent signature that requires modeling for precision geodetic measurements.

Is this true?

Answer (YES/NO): NO